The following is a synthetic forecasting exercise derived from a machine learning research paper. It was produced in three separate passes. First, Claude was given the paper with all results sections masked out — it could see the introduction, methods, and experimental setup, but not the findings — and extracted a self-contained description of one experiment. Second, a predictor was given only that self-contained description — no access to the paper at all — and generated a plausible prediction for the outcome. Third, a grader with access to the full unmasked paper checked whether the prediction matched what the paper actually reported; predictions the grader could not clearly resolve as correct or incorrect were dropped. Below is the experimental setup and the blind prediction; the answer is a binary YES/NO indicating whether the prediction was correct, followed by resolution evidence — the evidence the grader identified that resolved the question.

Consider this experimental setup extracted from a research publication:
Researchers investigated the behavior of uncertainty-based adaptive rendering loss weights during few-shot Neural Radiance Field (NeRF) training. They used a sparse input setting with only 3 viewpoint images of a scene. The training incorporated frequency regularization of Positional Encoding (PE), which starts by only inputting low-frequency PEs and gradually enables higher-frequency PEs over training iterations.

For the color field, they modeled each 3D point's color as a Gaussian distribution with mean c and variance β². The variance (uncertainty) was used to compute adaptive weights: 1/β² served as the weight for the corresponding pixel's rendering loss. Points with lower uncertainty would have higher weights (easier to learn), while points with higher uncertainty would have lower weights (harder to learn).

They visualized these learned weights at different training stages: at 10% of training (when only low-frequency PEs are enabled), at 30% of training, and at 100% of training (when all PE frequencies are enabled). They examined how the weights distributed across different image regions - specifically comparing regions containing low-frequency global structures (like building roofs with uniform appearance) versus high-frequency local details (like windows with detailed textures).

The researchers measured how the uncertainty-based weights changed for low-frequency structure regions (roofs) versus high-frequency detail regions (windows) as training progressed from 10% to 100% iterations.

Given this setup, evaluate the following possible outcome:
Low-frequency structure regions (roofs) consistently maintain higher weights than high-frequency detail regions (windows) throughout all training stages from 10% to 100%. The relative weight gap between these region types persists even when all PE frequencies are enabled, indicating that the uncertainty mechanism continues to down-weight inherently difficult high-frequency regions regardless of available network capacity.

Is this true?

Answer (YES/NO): NO